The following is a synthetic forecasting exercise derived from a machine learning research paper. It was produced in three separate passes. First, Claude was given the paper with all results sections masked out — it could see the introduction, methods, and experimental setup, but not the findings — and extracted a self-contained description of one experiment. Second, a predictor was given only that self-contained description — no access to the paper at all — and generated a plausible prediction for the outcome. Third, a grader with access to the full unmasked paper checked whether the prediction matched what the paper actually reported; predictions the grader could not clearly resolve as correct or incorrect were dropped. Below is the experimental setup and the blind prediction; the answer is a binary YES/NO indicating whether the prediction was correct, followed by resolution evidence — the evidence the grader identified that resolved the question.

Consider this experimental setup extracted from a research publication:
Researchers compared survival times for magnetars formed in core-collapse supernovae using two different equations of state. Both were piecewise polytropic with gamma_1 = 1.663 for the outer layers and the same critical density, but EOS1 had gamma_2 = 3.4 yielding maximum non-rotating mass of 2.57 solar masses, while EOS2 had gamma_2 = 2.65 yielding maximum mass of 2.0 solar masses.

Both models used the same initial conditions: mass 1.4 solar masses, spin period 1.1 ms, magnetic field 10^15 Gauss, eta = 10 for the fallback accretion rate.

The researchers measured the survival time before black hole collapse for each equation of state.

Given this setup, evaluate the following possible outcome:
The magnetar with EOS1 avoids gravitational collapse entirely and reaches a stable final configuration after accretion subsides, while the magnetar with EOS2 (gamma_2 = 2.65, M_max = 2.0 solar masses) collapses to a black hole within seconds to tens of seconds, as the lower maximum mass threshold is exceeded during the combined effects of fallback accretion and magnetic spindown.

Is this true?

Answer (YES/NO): NO